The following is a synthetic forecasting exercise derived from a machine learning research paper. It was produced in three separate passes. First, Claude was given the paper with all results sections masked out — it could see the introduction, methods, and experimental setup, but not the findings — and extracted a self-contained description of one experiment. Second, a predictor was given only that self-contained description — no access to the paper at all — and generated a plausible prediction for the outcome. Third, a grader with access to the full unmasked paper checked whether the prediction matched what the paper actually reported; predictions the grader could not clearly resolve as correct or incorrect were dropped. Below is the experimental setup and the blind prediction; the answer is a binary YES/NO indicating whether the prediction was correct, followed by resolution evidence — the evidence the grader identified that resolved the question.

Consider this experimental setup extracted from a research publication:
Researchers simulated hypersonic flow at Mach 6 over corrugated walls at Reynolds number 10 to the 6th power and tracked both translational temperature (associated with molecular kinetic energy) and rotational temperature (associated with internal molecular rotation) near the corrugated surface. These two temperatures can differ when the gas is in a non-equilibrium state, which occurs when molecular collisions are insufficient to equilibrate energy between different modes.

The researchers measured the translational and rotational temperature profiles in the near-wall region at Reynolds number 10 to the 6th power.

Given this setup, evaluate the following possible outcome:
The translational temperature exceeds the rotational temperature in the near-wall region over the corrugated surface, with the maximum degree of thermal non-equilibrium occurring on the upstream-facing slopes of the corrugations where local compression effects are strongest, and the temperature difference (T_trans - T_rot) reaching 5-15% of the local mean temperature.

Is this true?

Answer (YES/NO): NO